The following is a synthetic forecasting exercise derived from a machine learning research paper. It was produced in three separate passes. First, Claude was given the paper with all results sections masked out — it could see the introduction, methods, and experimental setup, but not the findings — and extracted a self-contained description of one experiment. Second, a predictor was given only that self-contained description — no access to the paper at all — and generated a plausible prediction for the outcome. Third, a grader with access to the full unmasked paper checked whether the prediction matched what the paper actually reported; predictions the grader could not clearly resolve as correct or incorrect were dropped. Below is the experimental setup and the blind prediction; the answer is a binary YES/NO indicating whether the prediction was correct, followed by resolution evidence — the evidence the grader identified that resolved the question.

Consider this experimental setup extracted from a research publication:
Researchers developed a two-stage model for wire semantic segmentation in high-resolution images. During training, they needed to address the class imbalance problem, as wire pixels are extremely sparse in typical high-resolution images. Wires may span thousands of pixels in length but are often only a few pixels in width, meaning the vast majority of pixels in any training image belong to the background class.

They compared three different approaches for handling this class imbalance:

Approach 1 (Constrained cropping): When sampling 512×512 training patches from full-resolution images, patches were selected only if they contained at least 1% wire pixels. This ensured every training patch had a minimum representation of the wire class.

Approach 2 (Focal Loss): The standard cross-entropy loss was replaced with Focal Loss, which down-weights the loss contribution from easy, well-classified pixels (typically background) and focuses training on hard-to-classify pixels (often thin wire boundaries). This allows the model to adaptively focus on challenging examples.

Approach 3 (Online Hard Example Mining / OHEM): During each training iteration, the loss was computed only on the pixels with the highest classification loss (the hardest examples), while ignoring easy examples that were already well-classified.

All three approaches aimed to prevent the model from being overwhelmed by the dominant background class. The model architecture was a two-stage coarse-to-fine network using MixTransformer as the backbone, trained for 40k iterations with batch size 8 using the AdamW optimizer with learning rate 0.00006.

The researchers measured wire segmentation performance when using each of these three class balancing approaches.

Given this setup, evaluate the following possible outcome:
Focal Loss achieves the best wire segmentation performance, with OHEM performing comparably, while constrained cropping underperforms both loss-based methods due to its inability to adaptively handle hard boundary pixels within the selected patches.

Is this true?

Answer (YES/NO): NO